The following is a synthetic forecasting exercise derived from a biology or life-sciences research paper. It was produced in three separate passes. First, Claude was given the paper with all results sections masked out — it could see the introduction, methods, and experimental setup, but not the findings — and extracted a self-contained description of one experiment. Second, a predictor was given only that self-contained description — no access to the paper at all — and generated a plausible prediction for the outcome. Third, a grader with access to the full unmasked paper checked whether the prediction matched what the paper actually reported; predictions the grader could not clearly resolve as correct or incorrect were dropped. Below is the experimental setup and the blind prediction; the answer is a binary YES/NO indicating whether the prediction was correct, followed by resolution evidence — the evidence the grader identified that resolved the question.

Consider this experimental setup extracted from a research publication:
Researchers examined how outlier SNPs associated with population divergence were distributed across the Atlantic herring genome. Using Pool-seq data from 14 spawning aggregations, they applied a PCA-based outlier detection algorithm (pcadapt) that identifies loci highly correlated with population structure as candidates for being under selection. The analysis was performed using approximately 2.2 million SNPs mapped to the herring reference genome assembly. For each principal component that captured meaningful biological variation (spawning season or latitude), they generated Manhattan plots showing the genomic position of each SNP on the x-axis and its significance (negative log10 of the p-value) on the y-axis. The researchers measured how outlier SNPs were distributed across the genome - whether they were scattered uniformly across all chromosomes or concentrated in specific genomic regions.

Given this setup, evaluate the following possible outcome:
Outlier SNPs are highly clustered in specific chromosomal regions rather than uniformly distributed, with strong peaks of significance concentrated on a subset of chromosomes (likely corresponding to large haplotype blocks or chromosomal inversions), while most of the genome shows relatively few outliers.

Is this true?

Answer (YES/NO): YES